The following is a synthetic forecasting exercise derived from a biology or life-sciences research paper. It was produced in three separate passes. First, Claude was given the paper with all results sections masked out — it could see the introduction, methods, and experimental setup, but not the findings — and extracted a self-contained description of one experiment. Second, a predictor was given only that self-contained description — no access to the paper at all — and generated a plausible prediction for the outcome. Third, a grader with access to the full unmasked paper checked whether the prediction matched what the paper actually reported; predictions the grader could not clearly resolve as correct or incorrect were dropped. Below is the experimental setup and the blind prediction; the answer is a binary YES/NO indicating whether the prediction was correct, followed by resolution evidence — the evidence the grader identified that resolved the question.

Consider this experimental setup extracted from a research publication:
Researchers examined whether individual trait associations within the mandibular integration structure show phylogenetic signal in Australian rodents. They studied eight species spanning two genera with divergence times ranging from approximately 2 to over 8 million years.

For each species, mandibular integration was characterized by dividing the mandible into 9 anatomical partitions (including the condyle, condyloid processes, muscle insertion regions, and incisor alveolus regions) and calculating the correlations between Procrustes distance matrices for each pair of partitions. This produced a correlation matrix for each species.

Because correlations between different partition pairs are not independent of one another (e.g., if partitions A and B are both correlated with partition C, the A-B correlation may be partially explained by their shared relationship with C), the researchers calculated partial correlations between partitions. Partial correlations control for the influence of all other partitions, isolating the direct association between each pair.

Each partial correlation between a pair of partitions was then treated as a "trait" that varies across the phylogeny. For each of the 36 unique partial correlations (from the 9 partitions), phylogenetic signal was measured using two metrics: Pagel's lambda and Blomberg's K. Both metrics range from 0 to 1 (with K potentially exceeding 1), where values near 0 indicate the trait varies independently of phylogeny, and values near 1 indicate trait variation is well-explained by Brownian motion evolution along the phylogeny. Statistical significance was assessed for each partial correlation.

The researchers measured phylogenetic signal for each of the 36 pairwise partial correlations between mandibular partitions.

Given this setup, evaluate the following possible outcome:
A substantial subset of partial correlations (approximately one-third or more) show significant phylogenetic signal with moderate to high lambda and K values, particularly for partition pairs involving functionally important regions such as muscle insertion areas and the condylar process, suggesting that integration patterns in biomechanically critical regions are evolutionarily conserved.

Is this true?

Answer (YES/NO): NO